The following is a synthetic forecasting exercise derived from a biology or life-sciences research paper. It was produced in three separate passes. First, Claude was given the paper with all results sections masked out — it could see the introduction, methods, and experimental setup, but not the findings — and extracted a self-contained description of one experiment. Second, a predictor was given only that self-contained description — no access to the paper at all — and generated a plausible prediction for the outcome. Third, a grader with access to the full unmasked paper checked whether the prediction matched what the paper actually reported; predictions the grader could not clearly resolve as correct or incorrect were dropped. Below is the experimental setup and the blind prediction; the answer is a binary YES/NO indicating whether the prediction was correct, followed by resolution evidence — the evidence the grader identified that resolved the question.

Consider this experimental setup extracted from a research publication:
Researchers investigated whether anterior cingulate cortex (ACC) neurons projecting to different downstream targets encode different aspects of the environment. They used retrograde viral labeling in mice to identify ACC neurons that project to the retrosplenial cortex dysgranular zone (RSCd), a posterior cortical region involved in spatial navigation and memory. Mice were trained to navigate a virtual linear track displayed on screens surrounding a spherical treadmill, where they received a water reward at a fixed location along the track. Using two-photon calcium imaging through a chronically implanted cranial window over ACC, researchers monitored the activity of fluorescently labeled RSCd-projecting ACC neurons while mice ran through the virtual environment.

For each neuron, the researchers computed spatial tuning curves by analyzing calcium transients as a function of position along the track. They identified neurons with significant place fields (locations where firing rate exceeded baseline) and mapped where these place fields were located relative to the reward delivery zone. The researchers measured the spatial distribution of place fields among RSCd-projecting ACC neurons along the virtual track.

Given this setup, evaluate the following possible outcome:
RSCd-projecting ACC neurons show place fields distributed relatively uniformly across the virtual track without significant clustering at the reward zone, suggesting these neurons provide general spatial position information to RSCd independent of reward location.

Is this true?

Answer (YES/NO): NO